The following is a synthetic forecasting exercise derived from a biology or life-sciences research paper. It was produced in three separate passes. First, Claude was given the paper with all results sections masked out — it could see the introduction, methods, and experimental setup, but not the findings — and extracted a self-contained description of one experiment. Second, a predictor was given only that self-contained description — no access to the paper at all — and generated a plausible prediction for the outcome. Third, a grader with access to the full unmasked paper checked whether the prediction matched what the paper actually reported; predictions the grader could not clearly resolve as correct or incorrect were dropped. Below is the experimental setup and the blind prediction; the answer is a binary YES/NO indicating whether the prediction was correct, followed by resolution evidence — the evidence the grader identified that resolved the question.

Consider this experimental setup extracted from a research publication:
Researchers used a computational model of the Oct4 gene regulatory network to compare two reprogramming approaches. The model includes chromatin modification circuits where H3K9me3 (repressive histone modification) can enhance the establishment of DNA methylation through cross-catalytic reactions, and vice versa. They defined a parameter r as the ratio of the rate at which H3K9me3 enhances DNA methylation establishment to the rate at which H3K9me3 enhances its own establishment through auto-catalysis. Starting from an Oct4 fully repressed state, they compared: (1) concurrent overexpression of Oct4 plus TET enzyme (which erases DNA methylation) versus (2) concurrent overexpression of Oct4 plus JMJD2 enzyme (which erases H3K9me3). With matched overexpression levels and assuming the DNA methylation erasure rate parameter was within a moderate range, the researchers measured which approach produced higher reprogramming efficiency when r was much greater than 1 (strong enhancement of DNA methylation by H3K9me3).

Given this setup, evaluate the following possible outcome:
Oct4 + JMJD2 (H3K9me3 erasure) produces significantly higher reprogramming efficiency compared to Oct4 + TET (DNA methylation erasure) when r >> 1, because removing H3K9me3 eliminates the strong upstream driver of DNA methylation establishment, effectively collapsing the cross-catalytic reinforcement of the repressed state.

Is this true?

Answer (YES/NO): YES